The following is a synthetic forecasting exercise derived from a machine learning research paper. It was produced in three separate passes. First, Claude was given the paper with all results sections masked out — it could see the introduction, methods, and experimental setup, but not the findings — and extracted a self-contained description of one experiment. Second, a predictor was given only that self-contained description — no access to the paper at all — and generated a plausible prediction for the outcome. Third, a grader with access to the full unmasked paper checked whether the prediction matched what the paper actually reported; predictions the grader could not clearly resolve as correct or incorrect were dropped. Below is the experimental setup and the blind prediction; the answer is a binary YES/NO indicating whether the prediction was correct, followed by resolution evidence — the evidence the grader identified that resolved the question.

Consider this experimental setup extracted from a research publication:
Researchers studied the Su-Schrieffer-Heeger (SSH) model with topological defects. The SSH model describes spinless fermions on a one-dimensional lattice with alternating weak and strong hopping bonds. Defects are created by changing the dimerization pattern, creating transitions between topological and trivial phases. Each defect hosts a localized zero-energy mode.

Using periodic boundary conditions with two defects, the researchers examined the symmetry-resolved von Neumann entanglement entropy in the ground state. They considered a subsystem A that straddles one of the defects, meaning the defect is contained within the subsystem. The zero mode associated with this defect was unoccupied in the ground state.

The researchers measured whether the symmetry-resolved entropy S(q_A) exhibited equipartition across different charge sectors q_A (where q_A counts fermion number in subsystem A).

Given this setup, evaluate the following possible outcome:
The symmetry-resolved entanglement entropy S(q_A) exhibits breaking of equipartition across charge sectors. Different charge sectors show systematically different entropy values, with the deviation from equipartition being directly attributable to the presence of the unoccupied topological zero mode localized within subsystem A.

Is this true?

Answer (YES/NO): NO